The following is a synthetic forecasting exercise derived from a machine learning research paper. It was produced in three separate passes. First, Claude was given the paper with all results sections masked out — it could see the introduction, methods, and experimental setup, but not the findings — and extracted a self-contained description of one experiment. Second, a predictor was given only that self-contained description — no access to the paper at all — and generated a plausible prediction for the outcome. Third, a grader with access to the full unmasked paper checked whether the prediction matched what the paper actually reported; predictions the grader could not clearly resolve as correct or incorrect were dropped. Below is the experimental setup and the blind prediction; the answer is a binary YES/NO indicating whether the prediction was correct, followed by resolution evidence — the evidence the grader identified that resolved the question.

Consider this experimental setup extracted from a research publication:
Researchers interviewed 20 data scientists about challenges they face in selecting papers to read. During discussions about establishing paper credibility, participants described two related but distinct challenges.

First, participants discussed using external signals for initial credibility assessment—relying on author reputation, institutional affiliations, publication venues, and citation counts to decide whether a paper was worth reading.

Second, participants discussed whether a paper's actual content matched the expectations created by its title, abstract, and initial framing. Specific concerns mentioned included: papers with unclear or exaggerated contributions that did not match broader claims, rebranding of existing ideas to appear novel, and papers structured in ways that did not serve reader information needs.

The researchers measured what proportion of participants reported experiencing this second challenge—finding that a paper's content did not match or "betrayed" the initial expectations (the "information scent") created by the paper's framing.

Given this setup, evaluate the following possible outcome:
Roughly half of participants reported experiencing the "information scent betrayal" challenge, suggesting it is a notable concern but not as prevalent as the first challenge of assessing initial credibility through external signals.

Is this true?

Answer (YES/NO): NO